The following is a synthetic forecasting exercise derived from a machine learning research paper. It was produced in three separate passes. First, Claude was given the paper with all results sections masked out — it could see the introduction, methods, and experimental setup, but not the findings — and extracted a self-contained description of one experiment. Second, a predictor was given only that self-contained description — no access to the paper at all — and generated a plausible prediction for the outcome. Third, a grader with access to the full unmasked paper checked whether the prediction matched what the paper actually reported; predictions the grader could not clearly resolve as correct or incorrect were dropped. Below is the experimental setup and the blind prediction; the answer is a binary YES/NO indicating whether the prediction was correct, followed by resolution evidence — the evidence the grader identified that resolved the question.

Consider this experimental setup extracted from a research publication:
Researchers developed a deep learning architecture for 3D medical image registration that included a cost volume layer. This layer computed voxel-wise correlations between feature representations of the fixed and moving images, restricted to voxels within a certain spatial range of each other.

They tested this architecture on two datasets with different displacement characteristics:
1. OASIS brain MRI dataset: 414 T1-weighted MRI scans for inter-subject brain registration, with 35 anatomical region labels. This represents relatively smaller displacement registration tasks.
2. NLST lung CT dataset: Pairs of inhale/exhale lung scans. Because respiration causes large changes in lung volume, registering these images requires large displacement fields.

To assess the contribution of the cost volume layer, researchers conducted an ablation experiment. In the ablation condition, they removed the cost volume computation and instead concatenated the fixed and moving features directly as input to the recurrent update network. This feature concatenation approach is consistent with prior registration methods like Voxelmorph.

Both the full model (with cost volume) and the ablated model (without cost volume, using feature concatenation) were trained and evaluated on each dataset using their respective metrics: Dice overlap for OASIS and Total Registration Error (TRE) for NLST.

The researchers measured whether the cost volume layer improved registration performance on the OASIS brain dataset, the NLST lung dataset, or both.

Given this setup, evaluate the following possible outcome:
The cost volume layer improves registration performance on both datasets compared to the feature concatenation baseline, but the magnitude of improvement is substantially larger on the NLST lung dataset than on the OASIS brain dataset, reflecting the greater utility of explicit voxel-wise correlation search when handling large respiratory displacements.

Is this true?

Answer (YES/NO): NO